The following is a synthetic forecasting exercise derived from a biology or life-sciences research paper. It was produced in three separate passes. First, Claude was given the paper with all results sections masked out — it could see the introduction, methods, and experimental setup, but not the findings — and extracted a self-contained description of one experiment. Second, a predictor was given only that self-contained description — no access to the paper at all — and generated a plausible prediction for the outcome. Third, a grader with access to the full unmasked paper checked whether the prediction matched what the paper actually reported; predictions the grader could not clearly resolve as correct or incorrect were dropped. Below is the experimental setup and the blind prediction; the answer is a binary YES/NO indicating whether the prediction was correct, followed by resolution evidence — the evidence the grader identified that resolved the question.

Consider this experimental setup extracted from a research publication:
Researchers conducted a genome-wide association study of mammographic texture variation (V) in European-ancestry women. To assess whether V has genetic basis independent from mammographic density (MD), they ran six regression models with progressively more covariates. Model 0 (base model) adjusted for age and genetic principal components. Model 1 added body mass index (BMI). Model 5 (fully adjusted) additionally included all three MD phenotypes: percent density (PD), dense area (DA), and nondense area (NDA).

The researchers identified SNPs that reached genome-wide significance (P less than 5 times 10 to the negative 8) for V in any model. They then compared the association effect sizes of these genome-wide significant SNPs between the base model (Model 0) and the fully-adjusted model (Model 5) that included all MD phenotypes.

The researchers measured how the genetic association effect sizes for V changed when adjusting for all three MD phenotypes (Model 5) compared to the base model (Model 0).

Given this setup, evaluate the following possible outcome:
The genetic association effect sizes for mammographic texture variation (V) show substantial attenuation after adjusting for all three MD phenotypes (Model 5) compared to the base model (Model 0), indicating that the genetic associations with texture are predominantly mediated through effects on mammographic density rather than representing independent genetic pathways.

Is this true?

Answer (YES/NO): NO